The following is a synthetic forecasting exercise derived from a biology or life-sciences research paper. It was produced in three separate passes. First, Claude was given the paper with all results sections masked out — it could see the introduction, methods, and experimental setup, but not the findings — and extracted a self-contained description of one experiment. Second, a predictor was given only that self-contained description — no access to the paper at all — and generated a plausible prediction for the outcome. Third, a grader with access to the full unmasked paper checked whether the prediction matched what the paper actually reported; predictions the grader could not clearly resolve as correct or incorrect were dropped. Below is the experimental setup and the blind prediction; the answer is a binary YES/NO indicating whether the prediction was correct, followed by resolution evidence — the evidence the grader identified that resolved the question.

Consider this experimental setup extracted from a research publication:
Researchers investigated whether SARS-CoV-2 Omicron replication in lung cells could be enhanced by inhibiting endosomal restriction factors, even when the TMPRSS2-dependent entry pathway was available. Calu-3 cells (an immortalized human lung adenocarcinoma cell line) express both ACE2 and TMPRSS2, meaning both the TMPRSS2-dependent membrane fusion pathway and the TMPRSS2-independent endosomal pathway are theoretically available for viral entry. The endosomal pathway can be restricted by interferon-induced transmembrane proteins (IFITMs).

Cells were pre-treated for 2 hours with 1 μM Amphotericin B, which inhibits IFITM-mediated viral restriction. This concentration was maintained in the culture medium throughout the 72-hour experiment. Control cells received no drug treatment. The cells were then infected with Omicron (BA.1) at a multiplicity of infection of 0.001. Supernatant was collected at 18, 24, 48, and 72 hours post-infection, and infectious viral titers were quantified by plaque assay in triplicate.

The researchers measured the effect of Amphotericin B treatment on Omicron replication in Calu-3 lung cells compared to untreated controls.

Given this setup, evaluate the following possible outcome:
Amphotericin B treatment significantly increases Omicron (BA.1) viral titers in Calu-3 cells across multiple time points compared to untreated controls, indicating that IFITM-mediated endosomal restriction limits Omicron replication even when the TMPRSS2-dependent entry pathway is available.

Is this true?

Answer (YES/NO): YES